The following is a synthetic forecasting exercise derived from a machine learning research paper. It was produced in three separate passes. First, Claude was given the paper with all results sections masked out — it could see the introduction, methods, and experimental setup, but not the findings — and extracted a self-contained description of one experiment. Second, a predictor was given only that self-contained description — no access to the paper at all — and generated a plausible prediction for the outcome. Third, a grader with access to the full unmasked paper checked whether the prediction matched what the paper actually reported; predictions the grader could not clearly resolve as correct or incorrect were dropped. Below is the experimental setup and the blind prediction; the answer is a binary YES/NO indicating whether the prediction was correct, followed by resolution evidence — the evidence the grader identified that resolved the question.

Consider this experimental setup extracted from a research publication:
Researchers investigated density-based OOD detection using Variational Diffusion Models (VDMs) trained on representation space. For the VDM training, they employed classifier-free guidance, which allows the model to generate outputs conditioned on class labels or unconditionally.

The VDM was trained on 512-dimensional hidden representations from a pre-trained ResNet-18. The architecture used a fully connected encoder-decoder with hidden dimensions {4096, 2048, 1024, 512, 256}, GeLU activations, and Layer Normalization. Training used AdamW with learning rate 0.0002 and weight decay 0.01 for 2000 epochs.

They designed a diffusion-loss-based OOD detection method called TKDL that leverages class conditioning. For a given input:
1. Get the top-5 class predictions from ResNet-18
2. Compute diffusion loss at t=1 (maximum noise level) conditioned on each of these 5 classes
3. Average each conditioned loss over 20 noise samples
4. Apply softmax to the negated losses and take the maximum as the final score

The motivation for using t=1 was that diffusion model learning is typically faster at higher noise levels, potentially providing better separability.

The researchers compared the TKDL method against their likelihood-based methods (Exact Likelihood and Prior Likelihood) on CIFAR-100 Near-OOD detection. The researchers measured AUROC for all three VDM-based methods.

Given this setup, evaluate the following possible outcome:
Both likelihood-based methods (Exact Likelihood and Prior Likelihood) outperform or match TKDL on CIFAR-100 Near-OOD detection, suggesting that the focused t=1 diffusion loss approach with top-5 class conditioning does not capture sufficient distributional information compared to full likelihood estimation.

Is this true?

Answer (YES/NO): NO